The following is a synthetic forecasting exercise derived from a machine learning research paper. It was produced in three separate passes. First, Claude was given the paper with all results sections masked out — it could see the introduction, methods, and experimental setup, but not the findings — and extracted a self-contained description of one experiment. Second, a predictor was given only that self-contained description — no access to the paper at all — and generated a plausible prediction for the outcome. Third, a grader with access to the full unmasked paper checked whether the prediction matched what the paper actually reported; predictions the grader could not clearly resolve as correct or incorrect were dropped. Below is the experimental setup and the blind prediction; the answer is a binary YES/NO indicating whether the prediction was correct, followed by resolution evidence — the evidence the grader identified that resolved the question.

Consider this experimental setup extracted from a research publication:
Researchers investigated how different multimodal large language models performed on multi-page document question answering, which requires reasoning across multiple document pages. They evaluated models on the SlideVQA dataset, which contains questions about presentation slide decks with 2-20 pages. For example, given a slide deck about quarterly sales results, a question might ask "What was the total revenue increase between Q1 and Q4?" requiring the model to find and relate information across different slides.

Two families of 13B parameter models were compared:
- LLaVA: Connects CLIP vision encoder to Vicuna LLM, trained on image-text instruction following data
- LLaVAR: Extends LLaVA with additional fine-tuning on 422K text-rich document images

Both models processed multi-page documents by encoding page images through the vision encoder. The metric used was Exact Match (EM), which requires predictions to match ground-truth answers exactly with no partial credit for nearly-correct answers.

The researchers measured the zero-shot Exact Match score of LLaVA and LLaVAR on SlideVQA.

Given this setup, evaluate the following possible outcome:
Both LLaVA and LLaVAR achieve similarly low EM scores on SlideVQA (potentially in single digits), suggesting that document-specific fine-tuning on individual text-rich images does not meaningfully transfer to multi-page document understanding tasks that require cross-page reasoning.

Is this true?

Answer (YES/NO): YES